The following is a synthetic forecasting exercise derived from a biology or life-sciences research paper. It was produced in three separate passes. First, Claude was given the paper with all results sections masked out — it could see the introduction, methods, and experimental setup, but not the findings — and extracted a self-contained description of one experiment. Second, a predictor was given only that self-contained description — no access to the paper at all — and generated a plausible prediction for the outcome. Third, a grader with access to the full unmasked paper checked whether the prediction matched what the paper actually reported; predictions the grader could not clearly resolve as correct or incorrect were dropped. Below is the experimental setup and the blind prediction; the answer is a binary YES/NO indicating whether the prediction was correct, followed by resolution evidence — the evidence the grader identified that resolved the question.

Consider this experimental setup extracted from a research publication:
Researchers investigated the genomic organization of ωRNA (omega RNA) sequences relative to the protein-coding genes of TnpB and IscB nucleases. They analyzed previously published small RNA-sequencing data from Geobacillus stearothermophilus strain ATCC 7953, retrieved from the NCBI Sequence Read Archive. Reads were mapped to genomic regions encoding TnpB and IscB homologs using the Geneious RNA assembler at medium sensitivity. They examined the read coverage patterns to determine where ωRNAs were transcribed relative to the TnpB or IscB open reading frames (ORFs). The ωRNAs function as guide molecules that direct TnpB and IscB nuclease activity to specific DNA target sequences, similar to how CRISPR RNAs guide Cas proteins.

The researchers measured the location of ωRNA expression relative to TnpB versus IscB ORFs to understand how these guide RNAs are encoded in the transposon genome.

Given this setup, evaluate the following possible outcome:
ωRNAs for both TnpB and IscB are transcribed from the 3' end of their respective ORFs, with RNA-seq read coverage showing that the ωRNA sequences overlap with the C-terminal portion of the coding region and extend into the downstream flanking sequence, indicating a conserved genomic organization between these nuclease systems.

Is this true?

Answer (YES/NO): NO